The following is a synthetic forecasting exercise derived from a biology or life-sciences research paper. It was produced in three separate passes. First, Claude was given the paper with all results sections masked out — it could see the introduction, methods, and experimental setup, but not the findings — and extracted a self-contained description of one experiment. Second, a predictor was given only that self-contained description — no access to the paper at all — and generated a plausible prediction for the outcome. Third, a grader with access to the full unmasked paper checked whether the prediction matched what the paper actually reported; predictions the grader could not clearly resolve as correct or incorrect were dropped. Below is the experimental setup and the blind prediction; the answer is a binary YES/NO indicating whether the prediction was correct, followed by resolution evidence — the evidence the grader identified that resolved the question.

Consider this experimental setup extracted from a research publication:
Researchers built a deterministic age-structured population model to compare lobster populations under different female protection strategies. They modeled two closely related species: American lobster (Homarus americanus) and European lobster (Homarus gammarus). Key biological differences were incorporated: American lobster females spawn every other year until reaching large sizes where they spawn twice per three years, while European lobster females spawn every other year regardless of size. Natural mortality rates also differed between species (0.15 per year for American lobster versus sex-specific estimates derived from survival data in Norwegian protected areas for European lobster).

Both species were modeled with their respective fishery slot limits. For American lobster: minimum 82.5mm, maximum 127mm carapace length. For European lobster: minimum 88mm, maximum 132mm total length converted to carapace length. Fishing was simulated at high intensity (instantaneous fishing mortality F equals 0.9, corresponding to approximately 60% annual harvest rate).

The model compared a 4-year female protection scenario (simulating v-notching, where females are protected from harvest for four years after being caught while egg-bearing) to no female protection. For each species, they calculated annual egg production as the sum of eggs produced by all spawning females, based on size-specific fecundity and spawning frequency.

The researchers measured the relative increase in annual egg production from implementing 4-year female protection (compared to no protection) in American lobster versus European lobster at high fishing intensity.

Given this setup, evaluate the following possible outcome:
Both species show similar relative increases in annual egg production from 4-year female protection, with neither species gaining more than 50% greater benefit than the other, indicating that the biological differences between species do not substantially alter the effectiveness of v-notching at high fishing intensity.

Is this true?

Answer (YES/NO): NO